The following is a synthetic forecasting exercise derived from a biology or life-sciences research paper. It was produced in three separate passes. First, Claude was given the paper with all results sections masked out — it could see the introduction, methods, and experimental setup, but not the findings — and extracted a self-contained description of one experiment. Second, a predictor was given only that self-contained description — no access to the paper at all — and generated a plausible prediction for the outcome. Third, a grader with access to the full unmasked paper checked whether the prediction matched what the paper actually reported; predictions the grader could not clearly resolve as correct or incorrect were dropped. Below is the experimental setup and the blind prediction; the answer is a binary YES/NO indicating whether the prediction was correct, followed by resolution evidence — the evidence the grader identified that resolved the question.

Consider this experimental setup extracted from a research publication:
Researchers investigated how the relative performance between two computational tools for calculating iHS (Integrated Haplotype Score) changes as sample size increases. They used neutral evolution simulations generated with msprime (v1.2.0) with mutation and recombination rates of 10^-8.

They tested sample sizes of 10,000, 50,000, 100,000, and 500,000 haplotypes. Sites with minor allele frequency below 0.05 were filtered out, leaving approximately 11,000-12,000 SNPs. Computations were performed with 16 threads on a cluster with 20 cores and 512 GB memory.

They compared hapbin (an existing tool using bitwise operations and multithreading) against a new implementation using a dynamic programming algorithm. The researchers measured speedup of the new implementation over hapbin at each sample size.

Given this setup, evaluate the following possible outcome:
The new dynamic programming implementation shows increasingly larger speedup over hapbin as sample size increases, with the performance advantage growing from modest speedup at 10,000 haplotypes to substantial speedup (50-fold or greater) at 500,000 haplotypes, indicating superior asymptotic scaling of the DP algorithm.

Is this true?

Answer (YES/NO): NO